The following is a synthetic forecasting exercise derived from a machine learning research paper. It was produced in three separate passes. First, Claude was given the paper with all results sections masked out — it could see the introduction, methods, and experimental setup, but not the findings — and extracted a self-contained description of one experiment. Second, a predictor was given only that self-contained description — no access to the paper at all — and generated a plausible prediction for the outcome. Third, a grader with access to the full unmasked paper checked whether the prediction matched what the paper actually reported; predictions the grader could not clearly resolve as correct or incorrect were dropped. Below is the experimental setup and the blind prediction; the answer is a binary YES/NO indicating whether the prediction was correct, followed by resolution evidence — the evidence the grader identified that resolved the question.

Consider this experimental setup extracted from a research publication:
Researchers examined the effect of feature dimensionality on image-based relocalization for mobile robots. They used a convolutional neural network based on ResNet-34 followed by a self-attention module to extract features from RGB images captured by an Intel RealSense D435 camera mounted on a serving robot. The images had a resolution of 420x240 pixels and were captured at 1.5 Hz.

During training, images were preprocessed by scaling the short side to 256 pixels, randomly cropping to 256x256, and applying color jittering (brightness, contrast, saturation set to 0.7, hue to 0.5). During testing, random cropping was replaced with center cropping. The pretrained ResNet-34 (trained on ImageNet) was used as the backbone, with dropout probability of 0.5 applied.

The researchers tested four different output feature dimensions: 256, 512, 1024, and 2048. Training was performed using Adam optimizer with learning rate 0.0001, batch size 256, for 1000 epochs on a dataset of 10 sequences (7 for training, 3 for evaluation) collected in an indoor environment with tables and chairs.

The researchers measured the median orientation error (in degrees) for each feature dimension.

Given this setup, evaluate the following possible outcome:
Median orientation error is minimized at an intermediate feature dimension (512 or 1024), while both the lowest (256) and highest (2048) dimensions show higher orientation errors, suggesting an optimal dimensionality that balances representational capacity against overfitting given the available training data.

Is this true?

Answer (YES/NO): NO